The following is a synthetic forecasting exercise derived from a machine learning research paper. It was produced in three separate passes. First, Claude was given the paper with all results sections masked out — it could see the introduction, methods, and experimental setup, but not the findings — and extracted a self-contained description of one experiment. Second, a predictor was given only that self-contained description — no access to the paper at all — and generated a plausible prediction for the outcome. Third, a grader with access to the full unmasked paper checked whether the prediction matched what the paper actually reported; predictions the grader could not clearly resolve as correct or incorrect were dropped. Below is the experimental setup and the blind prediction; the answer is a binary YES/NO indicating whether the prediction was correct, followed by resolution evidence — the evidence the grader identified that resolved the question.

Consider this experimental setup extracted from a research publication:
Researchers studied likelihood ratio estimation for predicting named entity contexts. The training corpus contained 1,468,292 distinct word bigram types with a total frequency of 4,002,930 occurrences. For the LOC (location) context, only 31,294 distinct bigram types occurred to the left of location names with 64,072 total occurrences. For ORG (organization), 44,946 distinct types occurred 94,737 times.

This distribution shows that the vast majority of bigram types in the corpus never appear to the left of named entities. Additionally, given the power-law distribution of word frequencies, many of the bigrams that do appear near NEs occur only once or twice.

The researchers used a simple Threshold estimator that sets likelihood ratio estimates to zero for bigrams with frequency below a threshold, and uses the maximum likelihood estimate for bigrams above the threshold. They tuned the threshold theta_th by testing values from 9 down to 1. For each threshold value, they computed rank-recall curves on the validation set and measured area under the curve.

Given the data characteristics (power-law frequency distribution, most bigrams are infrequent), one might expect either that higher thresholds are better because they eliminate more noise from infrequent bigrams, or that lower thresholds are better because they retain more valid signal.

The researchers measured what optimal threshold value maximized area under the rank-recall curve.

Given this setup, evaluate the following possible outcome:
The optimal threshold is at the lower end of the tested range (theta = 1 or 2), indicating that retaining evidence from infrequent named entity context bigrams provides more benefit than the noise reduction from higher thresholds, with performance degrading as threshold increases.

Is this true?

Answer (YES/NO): YES